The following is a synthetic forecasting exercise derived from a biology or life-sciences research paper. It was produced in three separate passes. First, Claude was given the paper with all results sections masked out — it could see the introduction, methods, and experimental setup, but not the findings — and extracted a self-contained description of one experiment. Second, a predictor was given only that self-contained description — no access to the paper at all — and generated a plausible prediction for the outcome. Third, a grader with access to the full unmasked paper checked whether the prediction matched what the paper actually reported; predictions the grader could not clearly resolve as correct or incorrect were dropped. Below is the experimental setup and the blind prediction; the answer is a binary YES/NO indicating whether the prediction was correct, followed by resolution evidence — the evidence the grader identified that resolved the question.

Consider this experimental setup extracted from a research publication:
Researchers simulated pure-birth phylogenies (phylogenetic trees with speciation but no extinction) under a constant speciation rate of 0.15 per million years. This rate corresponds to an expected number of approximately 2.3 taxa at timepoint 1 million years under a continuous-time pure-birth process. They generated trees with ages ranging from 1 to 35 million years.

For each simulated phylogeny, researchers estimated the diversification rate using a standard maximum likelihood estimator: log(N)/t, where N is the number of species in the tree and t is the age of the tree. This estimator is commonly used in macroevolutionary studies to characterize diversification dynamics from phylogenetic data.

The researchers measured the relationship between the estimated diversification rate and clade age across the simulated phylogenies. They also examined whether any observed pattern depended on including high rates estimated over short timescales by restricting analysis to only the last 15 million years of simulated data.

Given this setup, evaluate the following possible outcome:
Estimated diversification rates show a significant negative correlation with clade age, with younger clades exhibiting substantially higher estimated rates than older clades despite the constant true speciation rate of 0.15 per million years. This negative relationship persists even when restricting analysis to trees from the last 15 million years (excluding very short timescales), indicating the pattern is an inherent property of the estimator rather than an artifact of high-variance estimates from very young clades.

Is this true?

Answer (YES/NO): NO